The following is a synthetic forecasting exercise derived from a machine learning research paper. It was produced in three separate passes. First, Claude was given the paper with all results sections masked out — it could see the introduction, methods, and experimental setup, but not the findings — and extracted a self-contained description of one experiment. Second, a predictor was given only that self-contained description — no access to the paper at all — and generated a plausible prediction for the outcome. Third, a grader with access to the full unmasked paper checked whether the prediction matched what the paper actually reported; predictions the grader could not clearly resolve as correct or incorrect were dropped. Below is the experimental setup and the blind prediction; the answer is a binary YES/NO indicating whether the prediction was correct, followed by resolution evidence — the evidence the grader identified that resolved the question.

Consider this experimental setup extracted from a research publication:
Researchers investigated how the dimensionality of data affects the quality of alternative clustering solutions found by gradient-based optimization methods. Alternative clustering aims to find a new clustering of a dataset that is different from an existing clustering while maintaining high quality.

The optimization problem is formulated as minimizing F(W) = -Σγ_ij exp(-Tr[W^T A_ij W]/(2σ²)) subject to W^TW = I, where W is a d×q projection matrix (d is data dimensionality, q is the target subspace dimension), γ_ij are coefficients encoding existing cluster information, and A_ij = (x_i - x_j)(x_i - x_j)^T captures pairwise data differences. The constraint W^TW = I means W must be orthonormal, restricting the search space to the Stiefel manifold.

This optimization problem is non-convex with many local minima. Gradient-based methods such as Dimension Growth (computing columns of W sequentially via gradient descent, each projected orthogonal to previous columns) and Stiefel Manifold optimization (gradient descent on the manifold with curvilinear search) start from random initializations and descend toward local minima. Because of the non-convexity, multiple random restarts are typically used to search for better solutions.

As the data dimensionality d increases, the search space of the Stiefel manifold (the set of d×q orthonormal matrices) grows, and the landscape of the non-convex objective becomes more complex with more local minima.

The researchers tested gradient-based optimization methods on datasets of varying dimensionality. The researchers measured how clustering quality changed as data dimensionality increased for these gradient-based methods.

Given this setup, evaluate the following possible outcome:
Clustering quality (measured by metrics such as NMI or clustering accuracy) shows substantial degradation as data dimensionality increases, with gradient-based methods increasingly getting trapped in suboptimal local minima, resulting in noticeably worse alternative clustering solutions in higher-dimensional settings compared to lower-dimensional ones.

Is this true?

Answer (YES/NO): YES